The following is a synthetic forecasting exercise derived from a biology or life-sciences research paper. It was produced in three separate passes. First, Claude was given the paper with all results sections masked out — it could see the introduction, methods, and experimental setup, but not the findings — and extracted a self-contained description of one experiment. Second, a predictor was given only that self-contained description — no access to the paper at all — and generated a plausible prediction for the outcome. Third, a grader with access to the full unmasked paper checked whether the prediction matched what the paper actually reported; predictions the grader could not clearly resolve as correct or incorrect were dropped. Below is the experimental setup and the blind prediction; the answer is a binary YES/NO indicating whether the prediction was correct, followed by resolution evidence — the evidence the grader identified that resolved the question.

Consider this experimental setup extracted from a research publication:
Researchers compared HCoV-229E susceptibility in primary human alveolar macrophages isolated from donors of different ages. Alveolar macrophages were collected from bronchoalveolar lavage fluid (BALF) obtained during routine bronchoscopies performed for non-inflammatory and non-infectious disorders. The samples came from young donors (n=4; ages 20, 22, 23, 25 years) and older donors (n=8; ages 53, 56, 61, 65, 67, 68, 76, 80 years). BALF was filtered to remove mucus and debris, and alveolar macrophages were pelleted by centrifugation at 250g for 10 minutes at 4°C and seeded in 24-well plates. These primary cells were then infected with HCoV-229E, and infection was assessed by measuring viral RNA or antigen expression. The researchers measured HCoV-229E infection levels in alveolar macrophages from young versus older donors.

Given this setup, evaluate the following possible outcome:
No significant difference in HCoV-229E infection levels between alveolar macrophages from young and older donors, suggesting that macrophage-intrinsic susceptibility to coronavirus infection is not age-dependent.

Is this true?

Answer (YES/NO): NO